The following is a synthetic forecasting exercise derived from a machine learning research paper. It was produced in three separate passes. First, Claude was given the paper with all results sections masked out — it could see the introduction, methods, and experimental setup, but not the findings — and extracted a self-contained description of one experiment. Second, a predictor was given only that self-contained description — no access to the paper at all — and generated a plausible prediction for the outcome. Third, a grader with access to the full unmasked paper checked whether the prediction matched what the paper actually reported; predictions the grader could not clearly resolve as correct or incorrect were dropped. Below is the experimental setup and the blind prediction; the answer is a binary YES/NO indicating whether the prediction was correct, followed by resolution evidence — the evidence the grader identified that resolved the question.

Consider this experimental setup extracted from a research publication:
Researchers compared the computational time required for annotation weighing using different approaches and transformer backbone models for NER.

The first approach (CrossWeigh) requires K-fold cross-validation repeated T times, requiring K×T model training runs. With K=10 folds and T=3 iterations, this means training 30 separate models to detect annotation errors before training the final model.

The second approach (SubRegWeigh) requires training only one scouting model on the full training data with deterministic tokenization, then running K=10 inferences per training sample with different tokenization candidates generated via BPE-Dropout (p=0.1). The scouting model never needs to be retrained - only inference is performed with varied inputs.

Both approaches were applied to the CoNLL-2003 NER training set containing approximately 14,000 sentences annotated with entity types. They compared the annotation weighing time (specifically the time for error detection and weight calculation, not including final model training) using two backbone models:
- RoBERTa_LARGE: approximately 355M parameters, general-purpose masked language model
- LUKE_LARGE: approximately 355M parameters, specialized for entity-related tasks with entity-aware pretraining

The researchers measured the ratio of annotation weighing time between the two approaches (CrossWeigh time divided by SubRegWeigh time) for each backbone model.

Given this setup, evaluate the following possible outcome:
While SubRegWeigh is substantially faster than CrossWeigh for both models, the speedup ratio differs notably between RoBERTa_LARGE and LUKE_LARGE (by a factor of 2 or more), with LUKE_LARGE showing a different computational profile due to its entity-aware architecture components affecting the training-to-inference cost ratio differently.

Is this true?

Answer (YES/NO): NO